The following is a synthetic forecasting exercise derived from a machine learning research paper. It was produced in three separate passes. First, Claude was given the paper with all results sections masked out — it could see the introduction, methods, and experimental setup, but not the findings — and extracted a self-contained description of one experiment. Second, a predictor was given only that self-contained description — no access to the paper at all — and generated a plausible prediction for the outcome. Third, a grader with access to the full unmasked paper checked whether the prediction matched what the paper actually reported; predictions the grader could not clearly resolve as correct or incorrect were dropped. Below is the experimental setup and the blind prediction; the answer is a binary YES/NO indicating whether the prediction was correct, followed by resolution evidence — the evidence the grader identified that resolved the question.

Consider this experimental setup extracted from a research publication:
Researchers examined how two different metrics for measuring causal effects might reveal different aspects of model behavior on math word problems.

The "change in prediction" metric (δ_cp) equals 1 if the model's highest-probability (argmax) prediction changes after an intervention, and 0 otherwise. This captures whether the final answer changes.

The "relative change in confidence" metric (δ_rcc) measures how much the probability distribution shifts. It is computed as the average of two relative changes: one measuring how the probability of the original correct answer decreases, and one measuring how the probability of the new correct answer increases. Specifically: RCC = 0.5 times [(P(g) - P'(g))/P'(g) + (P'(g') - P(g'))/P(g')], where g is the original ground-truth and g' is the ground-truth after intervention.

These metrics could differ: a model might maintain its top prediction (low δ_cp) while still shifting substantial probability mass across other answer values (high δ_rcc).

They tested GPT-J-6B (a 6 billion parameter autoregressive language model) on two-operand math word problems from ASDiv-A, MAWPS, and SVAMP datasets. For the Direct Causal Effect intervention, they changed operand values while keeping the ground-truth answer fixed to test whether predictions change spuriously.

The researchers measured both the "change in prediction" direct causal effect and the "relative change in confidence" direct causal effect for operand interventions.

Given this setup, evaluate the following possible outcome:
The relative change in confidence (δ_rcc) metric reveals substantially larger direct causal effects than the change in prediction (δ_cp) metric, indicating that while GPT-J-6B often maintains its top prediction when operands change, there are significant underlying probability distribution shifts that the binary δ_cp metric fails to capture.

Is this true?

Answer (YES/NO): NO